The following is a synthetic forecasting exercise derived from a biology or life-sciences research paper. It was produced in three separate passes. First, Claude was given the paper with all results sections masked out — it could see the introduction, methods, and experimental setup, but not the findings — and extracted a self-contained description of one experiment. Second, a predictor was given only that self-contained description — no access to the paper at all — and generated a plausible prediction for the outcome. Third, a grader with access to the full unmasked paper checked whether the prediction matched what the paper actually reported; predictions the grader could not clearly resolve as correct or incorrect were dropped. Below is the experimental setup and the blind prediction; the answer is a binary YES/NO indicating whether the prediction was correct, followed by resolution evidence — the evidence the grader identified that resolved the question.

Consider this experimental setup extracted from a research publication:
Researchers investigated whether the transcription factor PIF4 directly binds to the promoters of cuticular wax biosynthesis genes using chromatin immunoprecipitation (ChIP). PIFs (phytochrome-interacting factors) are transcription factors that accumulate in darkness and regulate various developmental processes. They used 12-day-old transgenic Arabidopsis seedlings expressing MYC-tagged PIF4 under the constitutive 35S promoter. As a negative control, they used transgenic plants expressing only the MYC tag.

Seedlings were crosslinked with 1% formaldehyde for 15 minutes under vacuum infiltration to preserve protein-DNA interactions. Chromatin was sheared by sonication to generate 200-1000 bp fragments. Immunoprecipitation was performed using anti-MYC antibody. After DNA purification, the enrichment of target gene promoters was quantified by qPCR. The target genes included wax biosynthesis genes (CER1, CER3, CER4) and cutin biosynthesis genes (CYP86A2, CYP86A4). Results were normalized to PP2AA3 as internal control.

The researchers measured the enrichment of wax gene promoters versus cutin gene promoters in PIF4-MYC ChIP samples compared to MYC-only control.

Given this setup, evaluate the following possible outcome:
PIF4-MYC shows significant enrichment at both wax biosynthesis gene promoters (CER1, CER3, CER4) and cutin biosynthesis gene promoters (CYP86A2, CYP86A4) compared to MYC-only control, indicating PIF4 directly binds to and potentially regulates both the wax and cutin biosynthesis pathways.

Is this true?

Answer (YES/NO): NO